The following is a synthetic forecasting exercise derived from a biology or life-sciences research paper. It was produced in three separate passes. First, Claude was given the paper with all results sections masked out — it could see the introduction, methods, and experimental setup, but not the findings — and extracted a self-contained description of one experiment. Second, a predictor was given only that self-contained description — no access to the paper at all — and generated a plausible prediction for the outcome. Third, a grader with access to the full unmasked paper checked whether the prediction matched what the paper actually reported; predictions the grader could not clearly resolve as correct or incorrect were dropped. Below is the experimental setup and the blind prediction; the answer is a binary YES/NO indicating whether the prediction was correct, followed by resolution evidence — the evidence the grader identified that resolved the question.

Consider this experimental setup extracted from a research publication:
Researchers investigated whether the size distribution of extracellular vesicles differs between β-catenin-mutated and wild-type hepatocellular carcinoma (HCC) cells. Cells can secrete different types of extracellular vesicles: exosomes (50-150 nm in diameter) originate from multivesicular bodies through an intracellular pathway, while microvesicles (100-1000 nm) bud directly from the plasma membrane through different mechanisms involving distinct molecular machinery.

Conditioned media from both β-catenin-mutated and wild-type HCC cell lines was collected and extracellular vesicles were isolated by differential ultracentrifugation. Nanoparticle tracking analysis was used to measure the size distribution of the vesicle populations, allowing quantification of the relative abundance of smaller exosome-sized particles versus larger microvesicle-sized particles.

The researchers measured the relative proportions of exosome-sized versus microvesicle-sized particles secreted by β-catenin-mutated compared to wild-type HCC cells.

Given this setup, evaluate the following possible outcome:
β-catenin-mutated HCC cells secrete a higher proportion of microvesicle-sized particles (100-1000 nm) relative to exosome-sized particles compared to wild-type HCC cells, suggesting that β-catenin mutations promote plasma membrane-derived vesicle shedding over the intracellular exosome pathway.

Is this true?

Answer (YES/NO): NO